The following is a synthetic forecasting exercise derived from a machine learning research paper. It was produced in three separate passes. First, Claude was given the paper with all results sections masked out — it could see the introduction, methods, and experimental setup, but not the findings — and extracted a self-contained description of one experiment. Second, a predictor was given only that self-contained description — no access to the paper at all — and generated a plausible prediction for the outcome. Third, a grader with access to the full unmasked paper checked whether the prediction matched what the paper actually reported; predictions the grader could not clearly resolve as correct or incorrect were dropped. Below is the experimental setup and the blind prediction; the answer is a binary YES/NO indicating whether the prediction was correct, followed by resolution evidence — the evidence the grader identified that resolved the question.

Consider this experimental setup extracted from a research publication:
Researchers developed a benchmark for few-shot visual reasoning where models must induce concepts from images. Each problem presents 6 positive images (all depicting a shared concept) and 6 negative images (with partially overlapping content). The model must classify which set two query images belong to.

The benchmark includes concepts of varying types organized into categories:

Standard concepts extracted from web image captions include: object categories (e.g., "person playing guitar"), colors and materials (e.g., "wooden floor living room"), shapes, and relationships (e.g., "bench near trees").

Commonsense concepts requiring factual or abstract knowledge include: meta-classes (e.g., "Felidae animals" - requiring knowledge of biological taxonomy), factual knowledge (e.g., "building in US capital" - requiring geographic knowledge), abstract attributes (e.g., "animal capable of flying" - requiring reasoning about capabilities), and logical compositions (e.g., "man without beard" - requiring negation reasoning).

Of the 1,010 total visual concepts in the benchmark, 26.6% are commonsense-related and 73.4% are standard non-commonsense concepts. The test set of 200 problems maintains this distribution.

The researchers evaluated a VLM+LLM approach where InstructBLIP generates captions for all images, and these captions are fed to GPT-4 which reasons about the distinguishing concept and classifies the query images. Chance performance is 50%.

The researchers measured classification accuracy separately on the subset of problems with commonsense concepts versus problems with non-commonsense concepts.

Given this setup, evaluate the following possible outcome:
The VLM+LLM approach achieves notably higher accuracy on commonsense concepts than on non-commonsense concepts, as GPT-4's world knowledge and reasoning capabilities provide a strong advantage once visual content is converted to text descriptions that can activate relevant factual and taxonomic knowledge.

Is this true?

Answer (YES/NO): NO